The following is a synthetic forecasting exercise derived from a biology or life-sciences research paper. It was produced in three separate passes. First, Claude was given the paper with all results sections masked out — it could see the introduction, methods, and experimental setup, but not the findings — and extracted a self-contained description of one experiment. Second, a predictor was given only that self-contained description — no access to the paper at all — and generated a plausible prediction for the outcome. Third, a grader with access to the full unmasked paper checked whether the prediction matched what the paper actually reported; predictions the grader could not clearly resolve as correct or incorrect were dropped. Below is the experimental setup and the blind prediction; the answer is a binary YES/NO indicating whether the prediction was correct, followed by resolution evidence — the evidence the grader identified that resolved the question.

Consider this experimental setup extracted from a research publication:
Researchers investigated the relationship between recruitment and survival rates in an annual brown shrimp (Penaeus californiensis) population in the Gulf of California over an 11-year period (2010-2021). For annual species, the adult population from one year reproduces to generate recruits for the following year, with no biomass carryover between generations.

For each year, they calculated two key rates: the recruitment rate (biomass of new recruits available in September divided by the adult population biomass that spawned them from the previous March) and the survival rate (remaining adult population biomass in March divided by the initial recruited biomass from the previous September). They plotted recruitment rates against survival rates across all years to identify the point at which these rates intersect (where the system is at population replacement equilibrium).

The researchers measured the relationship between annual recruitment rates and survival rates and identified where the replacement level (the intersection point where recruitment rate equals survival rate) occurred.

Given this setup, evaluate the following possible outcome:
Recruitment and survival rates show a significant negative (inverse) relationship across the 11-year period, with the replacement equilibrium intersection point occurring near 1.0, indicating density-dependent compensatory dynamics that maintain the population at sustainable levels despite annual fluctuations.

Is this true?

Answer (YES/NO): NO